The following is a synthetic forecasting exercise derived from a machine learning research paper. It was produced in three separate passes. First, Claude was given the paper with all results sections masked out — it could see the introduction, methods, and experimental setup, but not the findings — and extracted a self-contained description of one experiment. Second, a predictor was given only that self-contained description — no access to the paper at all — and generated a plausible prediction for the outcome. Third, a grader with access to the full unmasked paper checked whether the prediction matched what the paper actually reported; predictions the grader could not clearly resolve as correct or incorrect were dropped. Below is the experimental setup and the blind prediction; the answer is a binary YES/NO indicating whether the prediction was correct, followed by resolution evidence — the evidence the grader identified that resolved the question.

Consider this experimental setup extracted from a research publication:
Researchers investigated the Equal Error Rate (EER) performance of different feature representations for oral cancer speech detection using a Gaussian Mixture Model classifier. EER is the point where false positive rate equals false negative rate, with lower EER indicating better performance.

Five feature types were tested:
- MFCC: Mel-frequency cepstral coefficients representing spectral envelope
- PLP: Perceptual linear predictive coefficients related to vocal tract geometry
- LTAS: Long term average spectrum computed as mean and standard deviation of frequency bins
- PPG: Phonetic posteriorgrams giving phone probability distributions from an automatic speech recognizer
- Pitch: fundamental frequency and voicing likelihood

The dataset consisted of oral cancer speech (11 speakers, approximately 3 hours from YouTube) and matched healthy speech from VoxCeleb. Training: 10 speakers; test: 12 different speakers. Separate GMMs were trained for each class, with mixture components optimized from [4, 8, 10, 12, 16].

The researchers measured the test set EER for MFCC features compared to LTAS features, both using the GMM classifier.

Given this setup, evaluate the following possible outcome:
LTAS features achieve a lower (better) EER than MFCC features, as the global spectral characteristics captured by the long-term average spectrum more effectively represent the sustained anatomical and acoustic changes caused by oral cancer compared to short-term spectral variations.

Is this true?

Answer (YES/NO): NO